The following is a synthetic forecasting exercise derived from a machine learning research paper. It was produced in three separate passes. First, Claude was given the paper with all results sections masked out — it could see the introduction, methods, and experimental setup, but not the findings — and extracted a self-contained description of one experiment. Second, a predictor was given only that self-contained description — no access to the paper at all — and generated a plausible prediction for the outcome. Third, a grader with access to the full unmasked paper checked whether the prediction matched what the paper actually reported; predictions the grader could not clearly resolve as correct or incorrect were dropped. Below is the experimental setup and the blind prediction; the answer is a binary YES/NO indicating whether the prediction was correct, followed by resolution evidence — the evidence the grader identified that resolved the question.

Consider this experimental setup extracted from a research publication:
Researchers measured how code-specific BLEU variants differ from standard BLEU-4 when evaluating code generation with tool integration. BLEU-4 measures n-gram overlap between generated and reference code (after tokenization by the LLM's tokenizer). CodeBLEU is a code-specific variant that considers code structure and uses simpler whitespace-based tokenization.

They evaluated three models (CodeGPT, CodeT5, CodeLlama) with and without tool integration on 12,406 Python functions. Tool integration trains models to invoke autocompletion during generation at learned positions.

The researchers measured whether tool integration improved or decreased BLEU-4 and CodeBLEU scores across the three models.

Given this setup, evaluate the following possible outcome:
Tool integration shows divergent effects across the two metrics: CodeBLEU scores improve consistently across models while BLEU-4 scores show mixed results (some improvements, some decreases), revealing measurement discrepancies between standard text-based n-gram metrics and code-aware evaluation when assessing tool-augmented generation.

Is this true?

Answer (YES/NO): NO